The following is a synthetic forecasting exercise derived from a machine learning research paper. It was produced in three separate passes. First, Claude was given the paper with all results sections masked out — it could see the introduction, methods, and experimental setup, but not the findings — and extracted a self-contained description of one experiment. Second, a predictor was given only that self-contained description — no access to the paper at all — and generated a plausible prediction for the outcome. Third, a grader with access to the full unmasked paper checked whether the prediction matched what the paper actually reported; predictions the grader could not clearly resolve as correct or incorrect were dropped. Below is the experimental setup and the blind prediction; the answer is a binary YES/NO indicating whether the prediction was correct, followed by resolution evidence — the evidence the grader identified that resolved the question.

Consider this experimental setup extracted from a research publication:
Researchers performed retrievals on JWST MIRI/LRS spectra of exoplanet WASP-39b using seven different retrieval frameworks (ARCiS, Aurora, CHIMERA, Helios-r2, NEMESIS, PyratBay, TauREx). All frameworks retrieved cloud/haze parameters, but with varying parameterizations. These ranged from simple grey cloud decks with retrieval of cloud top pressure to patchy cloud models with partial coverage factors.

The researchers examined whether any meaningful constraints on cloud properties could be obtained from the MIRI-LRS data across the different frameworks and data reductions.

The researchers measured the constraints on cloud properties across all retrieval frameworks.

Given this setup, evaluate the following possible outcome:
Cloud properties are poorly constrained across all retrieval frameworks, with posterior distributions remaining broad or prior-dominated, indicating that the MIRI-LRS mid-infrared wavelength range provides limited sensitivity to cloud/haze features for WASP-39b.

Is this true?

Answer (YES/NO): YES